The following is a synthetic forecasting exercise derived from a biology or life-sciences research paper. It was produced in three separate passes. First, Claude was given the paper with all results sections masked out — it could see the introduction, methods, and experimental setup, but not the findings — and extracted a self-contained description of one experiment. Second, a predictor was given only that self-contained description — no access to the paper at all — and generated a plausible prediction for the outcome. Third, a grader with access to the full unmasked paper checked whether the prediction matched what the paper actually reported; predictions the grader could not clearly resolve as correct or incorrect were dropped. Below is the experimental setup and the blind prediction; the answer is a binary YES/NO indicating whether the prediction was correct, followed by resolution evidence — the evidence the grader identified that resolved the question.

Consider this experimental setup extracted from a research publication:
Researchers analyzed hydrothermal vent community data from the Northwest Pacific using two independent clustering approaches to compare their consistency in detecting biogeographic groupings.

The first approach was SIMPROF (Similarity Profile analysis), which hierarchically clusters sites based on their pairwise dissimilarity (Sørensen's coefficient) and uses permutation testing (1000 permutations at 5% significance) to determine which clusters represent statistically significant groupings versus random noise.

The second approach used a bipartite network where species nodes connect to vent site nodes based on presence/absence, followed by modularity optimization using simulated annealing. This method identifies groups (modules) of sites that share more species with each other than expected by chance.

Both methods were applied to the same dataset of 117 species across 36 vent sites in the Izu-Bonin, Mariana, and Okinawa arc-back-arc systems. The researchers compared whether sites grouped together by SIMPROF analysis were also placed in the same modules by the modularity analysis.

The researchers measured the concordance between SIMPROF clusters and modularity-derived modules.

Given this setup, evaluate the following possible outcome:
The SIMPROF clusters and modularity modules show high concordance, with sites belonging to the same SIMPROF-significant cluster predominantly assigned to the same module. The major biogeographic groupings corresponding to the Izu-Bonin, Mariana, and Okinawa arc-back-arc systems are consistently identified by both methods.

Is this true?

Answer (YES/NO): YES